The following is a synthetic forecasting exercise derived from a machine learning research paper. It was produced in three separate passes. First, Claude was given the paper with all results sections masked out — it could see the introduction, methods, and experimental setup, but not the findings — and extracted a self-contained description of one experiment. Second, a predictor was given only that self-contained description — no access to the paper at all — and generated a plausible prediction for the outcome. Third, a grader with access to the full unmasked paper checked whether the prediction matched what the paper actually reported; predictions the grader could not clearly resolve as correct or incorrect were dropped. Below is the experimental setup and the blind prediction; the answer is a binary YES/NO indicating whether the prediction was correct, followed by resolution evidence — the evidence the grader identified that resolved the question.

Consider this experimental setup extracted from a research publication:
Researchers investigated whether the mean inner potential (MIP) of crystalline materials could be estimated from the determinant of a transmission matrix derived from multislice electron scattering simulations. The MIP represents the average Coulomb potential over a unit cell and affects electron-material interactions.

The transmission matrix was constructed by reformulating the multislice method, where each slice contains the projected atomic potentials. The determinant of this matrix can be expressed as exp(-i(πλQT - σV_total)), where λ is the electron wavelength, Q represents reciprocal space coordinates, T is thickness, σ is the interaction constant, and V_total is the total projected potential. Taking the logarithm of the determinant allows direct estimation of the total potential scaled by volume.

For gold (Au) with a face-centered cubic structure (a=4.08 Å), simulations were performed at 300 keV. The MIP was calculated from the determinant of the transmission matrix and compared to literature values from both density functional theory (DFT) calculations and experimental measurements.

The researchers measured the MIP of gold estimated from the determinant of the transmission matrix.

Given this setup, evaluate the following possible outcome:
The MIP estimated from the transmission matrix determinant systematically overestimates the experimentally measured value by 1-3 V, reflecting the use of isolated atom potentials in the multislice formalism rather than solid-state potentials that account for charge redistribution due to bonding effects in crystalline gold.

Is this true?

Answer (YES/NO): NO